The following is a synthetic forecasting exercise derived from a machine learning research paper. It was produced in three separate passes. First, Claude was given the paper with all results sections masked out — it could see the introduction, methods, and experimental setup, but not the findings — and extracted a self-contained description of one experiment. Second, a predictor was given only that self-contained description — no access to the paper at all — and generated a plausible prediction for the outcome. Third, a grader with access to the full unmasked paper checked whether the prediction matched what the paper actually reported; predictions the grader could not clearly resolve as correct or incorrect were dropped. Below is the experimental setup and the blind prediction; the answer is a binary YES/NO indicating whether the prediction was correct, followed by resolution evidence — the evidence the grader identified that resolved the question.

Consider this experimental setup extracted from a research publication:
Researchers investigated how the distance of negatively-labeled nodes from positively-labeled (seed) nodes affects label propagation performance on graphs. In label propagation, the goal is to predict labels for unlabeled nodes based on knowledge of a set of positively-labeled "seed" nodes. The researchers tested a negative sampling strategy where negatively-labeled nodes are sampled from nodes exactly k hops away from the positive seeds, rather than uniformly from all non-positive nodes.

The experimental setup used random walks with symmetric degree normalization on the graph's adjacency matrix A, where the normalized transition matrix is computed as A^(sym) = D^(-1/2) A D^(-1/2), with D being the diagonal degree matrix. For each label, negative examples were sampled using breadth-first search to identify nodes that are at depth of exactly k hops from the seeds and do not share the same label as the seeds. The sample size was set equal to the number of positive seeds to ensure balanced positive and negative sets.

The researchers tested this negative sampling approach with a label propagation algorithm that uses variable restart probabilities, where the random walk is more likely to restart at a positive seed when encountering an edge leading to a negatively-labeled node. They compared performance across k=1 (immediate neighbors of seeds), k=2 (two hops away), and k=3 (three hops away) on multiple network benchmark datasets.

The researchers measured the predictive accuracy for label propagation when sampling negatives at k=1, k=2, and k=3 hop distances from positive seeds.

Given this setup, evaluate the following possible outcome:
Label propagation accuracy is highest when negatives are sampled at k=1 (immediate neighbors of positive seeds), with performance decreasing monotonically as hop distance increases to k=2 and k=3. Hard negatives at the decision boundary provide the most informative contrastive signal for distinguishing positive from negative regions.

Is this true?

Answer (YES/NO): YES